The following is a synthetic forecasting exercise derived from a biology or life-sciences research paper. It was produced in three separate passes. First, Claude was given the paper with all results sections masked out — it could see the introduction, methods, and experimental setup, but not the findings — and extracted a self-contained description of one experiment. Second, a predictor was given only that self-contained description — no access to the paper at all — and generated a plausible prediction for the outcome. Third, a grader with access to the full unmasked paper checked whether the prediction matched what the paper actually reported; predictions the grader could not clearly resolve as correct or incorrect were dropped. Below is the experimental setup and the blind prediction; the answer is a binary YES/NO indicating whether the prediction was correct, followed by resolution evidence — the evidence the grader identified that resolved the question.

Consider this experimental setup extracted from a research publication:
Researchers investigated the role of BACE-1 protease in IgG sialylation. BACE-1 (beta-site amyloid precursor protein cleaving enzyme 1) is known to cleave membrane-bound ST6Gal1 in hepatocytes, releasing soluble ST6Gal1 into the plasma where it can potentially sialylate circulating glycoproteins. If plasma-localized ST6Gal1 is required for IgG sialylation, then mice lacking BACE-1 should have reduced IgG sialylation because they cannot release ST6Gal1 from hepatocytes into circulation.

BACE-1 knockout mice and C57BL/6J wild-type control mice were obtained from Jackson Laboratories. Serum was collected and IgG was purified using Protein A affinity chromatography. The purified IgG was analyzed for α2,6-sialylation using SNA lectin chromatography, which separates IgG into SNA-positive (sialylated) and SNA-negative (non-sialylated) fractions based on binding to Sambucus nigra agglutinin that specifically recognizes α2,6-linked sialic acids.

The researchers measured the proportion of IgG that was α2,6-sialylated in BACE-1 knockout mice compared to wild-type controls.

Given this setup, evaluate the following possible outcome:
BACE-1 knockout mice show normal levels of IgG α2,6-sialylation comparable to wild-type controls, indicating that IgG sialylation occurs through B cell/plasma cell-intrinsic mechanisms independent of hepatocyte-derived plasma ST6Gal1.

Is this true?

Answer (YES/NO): NO